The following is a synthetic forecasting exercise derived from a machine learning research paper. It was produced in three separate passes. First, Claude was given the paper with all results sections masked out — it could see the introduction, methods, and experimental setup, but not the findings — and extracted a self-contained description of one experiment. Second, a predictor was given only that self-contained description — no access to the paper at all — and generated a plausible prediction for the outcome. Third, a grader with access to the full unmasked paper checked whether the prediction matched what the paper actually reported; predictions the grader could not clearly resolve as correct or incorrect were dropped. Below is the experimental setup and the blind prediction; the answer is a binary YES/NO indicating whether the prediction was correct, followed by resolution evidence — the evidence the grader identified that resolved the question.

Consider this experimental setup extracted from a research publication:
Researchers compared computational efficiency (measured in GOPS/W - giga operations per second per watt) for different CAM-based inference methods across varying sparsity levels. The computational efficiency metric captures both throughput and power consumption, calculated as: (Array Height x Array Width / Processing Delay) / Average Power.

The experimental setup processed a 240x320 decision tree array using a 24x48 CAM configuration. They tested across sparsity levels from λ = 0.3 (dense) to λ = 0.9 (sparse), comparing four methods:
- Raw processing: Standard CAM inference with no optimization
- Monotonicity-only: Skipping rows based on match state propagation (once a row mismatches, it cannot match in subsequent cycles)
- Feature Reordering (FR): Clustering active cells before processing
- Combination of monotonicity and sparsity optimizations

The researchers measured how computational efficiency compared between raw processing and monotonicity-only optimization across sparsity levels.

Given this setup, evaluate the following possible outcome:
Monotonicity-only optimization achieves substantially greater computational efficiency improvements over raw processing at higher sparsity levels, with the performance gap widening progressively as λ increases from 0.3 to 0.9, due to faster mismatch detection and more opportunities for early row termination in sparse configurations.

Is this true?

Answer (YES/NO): NO